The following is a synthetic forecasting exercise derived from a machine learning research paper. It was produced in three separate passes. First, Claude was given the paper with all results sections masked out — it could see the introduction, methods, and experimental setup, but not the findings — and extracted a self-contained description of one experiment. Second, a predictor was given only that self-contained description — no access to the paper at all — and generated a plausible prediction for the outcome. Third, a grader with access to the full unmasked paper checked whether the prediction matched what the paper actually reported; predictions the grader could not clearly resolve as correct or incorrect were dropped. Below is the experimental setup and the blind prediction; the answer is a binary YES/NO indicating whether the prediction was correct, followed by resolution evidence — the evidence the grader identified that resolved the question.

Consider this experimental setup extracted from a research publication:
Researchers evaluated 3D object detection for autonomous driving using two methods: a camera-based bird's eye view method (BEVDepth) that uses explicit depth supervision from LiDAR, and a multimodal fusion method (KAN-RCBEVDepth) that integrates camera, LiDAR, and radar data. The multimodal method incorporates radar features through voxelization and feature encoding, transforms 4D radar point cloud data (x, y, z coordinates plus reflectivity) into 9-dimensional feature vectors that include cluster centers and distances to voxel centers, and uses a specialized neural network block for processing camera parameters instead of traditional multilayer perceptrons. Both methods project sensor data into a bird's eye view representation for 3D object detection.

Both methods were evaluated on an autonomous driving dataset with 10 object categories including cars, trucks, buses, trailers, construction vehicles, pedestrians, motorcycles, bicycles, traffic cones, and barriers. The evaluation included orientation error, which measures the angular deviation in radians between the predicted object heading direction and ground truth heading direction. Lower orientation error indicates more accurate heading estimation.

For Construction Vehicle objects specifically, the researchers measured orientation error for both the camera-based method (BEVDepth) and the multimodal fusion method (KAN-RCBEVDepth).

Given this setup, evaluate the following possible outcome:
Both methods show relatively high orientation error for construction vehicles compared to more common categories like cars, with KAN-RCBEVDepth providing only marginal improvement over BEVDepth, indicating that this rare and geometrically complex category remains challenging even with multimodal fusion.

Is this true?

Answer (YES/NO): NO